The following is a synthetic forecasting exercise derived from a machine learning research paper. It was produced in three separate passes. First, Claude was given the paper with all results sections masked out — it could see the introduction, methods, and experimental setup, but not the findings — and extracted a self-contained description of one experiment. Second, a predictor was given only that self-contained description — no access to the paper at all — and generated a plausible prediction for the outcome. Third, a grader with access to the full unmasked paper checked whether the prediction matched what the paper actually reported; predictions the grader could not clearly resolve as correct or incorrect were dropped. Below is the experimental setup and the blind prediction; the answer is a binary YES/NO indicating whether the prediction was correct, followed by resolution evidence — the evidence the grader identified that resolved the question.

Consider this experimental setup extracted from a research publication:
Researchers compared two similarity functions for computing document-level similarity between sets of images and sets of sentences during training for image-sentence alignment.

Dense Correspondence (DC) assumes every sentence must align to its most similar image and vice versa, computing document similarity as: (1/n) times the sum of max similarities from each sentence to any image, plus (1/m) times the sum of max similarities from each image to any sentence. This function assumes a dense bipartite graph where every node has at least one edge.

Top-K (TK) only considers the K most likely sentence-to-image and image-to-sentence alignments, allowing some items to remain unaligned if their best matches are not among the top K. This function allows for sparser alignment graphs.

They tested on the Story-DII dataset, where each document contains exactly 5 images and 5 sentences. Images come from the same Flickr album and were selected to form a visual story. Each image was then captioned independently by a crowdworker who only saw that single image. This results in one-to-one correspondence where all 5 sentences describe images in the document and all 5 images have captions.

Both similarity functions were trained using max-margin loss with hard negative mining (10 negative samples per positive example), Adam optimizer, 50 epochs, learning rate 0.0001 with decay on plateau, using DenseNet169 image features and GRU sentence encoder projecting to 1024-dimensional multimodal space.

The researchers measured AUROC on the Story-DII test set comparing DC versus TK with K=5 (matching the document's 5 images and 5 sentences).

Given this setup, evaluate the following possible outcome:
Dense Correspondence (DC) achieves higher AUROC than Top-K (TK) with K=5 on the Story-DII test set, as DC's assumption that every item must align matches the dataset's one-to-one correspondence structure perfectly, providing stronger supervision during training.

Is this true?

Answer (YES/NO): NO